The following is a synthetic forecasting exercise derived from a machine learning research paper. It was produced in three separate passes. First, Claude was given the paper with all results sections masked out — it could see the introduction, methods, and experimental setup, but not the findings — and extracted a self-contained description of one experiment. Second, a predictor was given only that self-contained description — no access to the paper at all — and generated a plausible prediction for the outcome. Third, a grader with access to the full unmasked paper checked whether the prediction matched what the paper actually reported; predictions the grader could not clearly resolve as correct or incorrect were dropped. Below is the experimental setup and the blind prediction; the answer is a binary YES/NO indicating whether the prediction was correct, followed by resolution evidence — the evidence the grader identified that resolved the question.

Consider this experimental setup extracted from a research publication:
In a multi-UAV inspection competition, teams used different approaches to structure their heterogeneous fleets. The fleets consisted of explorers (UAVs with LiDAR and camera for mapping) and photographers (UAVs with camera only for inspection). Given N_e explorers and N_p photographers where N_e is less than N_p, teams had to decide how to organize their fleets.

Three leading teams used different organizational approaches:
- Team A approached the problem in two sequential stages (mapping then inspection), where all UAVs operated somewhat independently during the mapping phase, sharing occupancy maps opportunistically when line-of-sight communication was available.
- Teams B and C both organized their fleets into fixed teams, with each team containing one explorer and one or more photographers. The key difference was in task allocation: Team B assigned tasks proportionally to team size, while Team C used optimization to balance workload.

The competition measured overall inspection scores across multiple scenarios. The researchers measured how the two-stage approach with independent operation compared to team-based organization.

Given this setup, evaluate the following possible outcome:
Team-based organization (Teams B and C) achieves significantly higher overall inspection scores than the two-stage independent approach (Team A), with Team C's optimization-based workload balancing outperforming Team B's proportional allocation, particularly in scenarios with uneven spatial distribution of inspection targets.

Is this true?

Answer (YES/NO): NO